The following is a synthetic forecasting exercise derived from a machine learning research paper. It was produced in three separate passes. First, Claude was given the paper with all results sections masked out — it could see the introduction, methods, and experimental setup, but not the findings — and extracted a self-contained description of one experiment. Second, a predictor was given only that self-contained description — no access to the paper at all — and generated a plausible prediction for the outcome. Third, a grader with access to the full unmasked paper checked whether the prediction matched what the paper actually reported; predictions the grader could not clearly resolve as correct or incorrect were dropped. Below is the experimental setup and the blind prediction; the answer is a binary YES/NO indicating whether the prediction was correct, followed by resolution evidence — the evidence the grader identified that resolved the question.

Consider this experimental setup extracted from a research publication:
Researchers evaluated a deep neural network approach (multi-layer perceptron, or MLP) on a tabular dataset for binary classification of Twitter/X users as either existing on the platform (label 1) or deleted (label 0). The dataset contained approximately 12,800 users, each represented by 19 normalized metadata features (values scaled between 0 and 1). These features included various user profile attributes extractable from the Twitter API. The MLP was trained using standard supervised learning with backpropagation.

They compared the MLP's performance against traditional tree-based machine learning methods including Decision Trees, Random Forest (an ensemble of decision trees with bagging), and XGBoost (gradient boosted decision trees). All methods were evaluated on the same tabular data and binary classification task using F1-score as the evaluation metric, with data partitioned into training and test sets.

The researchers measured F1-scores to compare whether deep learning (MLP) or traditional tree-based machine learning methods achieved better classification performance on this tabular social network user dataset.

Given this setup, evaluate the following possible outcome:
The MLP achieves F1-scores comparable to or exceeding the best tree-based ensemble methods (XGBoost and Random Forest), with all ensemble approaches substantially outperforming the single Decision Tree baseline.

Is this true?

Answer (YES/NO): NO